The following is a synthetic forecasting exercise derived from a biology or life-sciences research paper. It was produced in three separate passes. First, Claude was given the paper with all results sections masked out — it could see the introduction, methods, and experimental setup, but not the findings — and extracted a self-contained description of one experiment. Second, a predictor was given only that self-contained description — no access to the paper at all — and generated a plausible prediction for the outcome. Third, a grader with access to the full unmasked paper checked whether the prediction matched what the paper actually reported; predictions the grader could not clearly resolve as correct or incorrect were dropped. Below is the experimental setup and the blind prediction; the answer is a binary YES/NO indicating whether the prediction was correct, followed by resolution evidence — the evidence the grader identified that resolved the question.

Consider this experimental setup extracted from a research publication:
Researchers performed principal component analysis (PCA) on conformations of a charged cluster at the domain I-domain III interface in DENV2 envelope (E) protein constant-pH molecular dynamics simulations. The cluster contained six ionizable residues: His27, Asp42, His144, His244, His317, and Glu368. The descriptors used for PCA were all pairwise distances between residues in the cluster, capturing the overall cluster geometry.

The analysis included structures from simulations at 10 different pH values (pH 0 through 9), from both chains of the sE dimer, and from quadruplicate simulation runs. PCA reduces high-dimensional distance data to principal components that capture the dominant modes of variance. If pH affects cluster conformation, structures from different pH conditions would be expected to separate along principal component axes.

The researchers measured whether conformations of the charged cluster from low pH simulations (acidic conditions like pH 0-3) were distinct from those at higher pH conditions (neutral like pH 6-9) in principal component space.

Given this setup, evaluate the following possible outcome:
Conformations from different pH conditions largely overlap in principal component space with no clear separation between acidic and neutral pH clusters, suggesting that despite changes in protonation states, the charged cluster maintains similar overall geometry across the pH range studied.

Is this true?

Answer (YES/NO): NO